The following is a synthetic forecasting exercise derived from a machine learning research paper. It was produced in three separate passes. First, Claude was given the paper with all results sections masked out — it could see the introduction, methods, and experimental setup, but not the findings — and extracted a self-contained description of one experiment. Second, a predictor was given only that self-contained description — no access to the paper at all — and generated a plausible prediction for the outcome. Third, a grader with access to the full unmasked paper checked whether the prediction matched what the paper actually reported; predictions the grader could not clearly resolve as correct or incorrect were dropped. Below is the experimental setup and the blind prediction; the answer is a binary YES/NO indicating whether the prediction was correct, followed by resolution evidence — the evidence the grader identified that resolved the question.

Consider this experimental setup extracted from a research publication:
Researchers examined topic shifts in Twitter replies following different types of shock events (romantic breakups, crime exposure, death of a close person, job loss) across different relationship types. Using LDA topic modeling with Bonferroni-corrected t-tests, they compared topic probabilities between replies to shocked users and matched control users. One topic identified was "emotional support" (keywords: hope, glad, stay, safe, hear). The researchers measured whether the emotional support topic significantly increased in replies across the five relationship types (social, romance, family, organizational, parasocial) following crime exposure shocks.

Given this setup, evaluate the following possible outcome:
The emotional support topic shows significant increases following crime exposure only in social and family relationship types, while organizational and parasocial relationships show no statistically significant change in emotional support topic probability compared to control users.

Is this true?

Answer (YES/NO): NO